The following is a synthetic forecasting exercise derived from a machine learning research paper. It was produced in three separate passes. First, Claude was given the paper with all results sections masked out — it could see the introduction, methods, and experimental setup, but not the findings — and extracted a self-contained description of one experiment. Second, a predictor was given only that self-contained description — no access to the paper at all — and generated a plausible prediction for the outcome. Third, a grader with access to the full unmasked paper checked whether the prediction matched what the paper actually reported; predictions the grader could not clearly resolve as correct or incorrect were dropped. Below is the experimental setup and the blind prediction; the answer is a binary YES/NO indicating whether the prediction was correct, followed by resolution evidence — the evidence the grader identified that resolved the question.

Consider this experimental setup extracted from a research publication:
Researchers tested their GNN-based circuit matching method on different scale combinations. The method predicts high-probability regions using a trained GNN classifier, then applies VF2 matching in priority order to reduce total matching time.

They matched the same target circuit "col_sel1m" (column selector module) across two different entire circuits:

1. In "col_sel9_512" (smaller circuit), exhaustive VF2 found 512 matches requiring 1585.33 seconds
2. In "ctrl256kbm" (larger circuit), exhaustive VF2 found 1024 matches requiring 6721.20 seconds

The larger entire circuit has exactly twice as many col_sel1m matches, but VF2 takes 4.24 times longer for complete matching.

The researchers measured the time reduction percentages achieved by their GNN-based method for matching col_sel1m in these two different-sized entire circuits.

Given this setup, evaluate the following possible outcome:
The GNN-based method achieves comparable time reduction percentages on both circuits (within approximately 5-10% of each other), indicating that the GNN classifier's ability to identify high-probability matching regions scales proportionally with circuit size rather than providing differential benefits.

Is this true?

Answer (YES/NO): NO